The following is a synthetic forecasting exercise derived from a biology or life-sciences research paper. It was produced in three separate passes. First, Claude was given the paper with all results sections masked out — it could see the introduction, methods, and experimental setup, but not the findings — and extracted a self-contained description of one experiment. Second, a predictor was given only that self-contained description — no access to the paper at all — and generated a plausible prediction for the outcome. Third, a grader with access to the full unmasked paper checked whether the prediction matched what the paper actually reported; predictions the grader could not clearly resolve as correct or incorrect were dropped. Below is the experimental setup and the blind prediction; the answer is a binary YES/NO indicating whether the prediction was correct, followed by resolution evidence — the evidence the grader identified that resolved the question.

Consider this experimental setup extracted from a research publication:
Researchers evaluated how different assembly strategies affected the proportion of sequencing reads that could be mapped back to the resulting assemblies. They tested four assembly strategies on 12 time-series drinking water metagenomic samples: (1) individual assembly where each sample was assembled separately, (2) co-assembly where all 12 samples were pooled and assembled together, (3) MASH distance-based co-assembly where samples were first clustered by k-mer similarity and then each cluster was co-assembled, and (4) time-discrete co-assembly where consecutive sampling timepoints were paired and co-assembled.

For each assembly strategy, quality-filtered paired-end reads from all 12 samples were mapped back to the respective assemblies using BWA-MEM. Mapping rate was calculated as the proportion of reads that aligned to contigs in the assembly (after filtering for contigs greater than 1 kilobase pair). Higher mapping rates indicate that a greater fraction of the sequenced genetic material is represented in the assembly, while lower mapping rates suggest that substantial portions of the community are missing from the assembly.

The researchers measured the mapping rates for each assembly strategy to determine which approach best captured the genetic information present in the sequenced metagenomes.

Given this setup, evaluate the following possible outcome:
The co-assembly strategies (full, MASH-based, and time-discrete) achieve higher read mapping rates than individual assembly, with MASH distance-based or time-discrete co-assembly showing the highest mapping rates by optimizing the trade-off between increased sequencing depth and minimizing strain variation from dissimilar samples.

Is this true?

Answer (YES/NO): NO